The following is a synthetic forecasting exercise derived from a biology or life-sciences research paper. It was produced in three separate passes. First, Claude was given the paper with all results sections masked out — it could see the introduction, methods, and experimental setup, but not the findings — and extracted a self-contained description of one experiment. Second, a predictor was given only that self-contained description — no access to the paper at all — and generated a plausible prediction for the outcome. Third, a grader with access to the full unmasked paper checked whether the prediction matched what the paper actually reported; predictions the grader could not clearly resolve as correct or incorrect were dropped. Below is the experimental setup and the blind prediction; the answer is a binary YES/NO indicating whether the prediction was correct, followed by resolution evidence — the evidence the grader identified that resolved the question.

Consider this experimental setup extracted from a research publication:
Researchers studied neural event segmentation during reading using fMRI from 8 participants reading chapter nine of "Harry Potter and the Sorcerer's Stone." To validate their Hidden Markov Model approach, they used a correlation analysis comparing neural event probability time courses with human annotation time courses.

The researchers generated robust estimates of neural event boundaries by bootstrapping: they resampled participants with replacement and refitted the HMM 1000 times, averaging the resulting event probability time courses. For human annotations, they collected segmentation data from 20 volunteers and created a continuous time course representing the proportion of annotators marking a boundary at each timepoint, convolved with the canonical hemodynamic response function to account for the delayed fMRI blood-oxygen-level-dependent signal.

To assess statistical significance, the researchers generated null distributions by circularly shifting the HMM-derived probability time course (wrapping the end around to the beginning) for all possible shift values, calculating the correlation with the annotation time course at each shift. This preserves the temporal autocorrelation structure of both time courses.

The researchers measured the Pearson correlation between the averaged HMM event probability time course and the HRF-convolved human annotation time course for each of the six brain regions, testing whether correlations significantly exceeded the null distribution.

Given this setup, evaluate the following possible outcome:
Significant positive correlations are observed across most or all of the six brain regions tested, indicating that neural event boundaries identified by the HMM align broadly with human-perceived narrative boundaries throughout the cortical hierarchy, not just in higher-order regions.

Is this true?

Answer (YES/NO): NO